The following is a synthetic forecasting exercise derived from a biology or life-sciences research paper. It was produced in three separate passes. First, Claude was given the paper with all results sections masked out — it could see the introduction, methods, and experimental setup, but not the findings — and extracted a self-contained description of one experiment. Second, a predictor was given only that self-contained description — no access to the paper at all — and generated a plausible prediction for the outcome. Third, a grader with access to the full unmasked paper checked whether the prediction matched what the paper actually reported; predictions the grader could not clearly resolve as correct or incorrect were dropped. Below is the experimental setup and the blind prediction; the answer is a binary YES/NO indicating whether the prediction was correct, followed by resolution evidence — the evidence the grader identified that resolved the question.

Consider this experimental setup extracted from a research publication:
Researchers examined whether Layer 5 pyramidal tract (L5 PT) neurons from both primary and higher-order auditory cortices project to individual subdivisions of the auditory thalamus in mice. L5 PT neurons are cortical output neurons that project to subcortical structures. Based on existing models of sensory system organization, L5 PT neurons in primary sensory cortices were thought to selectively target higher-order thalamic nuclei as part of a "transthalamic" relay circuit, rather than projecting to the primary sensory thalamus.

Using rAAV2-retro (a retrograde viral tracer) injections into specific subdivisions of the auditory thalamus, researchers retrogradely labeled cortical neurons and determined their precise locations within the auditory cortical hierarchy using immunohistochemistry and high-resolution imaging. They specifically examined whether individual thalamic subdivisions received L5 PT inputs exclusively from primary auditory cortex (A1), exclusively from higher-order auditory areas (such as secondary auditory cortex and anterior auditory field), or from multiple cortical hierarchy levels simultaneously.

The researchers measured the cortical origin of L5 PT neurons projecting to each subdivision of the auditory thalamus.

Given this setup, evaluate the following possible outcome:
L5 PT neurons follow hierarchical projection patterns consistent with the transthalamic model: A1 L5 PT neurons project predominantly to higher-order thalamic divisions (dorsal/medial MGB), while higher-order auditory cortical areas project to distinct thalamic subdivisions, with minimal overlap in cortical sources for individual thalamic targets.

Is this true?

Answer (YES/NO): NO